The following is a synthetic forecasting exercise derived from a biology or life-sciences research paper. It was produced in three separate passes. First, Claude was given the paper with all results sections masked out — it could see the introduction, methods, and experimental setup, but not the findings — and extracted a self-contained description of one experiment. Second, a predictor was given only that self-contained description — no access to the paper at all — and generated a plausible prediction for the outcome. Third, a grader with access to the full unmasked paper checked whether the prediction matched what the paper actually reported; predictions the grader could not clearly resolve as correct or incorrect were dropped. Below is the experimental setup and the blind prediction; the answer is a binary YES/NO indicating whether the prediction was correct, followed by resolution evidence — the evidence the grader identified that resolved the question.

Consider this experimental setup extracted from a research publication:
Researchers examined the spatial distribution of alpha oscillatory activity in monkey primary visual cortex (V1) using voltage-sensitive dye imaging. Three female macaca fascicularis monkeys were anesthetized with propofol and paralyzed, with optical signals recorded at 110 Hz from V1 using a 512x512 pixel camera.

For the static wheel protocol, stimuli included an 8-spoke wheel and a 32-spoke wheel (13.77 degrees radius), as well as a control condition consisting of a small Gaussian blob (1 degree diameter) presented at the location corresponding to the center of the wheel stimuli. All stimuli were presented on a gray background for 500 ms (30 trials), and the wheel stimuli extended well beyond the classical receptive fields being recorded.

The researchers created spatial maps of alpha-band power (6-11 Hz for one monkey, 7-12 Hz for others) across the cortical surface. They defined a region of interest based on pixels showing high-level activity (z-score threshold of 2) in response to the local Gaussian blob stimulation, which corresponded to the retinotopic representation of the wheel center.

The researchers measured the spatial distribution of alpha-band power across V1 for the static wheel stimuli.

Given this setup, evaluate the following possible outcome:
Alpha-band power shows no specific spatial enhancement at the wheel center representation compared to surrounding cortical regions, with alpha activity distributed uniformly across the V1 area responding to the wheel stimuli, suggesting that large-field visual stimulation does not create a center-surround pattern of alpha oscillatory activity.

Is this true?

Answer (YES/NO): NO